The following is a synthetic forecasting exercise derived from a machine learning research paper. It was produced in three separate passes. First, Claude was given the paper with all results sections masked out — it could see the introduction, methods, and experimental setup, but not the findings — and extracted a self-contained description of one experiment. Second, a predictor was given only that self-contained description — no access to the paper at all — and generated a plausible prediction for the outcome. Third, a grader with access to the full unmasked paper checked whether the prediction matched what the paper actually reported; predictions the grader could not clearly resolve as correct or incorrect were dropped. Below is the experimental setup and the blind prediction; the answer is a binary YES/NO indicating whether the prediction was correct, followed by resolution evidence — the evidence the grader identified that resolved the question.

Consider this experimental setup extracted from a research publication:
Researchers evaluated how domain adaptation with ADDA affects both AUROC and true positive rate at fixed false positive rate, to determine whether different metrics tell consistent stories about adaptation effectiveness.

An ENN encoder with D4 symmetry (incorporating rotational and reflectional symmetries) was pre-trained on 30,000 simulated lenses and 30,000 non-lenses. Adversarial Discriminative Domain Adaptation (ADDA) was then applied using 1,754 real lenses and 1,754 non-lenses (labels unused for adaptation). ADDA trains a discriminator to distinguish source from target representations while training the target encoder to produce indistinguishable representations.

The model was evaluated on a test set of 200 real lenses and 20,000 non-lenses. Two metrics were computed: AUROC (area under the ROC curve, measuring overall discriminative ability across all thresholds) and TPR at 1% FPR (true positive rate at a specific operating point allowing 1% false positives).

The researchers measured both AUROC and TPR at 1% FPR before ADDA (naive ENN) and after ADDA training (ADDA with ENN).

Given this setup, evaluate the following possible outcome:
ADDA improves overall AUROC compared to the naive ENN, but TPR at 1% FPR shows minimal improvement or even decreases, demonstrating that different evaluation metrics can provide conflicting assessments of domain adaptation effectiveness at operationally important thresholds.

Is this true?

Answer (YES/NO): NO